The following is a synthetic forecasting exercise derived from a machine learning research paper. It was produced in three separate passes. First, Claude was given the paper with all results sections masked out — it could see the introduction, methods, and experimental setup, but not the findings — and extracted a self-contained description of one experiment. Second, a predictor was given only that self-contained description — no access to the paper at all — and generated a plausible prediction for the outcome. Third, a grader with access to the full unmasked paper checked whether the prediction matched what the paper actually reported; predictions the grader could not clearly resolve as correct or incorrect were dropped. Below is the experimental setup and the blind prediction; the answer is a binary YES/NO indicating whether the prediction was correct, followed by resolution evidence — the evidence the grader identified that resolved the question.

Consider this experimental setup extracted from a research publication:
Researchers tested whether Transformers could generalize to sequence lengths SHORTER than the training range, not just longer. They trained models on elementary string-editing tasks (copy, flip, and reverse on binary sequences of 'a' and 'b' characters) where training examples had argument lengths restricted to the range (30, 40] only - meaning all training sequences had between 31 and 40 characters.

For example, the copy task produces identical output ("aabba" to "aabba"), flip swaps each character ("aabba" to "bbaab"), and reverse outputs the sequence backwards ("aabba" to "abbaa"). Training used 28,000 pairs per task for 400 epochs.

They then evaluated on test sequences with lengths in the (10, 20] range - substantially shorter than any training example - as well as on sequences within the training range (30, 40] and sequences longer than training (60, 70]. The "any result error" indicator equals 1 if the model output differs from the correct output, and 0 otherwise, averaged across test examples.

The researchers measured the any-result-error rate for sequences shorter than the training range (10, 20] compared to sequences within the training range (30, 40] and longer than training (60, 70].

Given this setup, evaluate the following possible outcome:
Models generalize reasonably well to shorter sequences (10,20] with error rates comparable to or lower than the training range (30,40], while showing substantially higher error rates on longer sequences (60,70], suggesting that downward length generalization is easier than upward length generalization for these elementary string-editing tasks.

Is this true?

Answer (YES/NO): NO